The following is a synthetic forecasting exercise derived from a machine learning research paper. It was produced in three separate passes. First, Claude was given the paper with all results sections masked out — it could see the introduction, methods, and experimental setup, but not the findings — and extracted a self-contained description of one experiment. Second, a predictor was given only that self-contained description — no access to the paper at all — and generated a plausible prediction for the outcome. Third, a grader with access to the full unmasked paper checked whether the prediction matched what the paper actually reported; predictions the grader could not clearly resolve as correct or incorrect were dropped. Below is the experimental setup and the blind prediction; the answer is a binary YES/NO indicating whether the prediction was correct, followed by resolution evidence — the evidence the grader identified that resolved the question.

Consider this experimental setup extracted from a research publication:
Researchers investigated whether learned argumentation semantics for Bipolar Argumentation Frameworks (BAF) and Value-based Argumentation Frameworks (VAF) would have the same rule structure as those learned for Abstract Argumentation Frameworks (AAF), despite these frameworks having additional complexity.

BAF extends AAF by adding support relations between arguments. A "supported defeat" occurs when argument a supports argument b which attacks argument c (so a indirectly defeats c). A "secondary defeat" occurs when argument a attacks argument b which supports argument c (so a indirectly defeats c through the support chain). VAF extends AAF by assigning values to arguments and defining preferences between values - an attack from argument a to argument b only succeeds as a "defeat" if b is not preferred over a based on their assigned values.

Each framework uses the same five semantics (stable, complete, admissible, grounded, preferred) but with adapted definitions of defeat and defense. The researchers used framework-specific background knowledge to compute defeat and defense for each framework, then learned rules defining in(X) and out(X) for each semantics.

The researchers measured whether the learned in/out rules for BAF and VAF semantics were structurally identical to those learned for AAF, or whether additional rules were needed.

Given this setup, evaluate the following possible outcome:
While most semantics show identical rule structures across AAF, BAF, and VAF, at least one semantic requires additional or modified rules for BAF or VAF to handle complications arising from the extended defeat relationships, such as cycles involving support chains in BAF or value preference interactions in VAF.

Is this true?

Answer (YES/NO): NO